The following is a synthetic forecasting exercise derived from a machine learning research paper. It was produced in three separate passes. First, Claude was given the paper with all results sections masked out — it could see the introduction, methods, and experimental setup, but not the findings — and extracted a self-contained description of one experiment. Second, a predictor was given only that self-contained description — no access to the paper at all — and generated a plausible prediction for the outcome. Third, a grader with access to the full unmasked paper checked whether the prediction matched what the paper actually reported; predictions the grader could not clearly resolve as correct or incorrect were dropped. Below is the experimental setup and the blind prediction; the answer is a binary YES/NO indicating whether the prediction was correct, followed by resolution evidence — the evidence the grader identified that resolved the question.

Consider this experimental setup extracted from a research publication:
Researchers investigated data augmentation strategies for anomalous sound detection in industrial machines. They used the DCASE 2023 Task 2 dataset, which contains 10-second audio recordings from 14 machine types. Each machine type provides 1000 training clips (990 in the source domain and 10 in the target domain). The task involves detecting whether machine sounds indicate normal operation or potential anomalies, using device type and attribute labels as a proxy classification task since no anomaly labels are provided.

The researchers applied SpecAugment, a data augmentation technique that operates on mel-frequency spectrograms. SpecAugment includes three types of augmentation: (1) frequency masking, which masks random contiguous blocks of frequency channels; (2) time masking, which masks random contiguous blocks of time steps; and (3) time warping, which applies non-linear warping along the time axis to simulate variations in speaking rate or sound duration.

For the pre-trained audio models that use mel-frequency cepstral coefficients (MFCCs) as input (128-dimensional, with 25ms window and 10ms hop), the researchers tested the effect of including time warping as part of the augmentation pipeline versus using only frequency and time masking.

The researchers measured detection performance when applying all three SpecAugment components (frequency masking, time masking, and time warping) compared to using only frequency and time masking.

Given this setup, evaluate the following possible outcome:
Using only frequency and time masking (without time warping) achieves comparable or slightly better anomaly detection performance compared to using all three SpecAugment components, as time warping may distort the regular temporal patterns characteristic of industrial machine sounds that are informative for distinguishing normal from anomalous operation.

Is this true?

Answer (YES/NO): YES